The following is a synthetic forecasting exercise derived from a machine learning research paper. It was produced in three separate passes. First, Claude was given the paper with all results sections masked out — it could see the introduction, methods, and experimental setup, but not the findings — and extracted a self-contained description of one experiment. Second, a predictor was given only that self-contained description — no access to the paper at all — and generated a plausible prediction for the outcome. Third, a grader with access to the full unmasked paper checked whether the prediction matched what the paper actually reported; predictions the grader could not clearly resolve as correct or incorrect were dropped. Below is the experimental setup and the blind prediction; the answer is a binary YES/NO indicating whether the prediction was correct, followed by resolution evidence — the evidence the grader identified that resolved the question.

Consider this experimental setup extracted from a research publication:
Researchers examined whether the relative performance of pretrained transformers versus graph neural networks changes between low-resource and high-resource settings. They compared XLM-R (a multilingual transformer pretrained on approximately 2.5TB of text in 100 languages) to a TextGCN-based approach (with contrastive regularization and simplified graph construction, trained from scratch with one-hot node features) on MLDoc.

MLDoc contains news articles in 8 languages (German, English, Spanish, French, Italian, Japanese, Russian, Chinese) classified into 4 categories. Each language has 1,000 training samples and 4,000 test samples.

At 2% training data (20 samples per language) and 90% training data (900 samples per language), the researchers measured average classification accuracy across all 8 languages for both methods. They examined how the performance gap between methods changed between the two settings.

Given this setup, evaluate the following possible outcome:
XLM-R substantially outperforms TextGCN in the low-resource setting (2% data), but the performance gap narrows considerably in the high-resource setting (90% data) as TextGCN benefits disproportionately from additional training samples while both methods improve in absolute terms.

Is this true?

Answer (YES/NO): NO